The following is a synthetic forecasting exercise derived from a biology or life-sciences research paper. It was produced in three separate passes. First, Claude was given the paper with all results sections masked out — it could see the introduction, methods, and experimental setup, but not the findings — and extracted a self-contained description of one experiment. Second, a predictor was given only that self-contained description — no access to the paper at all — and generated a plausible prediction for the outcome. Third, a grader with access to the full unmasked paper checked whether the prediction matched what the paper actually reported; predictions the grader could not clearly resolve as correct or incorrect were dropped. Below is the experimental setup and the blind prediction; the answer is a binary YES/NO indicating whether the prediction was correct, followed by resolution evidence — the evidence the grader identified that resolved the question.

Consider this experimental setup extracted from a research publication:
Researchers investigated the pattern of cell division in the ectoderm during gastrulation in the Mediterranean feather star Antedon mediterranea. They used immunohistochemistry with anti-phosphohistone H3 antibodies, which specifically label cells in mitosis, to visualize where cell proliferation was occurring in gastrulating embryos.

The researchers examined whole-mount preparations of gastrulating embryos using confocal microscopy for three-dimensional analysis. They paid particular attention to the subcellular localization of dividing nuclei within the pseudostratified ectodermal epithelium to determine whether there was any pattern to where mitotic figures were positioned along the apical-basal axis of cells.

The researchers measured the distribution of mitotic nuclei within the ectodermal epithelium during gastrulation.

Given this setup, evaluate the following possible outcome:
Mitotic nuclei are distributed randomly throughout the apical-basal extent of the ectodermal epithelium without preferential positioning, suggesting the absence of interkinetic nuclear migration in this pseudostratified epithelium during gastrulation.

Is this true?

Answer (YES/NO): NO